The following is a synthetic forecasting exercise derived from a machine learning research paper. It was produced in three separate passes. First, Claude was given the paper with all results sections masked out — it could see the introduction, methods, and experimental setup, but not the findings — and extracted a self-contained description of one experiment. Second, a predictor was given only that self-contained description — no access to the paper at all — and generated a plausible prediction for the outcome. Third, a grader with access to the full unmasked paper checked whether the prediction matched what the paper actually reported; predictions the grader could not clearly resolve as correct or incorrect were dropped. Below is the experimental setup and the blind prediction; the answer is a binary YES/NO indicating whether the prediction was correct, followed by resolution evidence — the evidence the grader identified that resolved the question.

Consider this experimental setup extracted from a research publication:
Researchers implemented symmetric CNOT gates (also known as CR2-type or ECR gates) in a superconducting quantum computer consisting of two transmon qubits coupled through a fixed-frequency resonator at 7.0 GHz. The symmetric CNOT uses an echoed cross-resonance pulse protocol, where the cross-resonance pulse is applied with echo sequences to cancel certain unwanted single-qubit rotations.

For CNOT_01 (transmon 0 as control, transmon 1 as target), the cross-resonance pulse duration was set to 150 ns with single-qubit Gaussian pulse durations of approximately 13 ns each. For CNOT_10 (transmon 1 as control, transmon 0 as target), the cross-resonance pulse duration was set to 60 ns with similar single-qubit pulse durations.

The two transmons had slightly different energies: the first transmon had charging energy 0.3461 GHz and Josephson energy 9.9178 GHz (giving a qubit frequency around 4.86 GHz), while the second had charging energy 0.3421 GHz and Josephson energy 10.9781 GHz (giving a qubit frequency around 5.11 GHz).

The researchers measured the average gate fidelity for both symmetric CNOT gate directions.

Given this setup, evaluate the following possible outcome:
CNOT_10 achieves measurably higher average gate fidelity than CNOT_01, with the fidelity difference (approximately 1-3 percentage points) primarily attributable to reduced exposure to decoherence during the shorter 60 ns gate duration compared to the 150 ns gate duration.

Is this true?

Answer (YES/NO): NO